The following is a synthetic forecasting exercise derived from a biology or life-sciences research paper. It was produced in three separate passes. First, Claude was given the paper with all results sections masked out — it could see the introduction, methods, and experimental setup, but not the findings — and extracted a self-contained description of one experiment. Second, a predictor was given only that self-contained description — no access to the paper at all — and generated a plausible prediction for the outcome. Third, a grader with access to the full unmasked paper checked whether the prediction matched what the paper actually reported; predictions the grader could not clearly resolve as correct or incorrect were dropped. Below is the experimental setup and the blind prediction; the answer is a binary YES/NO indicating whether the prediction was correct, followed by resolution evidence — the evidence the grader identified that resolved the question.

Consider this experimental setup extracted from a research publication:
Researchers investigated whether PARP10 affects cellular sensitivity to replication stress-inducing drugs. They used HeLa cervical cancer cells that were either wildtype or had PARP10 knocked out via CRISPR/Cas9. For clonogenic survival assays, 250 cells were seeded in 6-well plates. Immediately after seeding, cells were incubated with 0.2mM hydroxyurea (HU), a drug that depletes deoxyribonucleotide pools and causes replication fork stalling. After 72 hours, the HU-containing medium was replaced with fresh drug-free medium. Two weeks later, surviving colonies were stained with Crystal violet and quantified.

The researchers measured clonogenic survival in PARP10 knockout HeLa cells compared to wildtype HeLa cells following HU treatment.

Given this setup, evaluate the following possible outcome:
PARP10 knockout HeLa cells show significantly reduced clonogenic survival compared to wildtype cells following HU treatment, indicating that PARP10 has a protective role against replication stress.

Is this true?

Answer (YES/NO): YES